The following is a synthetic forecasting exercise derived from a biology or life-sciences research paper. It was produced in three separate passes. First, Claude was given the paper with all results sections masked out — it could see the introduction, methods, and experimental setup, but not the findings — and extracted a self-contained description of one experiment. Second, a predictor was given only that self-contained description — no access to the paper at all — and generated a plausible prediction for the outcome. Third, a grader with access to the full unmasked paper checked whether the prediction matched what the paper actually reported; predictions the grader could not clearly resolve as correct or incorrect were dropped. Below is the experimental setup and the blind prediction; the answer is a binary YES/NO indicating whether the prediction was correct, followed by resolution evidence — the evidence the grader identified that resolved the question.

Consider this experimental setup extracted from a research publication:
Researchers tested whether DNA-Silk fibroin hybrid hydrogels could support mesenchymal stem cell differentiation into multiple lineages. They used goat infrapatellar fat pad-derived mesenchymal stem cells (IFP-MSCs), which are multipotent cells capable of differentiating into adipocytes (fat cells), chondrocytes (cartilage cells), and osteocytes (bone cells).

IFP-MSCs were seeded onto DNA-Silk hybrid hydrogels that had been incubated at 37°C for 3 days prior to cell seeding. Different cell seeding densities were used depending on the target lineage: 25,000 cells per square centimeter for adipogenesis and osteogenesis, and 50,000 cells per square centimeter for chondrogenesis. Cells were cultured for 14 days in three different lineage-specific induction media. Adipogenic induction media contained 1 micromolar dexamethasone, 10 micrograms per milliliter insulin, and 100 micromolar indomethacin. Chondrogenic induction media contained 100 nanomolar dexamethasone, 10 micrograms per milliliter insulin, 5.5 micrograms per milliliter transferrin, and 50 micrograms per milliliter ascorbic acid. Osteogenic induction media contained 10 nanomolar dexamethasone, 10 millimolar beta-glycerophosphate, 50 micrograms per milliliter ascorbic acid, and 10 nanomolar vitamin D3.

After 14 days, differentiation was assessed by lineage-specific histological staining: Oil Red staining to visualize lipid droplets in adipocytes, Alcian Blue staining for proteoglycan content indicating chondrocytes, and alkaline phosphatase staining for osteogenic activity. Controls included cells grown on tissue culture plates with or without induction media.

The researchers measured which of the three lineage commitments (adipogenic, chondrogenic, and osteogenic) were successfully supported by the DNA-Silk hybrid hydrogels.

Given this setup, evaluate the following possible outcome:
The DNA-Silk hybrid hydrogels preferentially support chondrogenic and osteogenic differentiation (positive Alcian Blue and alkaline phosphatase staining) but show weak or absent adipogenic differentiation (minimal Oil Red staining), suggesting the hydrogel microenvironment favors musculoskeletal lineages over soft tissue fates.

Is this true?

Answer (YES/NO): YES